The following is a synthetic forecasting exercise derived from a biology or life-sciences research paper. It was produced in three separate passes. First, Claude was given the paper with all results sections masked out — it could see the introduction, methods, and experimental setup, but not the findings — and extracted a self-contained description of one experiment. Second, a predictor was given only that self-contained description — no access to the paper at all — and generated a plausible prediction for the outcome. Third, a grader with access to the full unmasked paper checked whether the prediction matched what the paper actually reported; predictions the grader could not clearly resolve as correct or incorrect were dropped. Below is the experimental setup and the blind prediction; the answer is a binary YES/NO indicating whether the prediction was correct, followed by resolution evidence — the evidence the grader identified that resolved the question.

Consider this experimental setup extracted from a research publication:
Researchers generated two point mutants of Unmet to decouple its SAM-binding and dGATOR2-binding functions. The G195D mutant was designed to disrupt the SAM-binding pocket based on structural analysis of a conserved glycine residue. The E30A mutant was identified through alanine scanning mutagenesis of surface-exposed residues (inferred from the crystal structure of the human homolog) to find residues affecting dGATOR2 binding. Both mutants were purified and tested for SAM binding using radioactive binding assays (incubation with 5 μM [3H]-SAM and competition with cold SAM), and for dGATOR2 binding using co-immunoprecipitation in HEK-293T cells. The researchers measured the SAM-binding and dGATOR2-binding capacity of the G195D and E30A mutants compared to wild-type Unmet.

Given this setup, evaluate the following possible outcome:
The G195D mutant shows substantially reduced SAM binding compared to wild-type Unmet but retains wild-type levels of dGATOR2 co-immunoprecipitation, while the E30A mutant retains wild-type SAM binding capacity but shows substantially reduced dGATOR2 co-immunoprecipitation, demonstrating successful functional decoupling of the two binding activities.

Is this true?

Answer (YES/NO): YES